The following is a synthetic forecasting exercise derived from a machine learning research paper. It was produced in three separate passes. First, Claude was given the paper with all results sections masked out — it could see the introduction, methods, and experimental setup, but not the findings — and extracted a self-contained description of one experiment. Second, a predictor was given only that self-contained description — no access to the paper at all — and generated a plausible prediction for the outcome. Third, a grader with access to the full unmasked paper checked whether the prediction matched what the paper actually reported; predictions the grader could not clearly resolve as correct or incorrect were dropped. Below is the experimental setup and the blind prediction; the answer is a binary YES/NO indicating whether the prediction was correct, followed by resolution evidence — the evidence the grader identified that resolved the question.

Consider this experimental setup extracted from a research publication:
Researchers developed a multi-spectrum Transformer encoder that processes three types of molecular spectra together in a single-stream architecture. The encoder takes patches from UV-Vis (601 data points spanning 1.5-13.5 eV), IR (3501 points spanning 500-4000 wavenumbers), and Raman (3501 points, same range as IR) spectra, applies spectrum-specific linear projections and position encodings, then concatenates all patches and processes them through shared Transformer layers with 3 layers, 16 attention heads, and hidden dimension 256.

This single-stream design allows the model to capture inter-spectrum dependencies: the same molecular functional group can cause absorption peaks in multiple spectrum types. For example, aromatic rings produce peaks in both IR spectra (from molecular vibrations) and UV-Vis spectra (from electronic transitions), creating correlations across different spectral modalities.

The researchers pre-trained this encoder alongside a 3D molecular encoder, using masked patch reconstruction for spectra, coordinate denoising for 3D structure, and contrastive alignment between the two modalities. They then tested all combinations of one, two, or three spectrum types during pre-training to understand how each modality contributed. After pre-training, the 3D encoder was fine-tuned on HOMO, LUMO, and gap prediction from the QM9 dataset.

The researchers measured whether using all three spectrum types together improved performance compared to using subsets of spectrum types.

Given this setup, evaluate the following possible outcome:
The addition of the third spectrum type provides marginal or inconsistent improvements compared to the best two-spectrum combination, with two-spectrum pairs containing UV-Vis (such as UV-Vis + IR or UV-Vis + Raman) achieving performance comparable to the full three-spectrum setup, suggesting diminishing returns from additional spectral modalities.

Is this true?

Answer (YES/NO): NO